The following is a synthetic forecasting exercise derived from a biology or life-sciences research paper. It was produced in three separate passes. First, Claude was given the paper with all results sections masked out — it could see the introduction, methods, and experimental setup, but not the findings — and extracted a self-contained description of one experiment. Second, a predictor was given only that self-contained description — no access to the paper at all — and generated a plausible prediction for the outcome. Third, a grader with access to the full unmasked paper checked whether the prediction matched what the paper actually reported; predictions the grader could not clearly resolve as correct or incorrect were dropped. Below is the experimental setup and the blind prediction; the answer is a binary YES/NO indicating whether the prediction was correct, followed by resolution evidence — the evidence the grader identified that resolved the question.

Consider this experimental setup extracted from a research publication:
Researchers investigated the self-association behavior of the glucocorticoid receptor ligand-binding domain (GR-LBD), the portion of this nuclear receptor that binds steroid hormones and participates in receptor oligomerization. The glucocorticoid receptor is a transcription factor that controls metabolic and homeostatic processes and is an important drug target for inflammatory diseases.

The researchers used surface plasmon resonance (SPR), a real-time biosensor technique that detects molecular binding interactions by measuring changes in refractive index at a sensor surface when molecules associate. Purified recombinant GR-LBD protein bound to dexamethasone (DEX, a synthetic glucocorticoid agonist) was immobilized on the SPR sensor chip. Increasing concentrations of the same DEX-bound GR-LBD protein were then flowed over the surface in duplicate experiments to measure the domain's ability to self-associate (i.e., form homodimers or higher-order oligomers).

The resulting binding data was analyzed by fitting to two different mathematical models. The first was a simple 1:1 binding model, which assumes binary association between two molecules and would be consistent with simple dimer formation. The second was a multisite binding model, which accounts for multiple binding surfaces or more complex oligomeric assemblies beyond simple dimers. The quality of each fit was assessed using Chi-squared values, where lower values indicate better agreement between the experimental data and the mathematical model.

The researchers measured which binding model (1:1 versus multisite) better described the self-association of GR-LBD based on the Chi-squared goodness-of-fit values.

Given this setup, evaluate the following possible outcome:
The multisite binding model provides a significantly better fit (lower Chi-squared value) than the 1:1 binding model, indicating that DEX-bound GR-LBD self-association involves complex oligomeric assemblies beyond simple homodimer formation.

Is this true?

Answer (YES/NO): YES